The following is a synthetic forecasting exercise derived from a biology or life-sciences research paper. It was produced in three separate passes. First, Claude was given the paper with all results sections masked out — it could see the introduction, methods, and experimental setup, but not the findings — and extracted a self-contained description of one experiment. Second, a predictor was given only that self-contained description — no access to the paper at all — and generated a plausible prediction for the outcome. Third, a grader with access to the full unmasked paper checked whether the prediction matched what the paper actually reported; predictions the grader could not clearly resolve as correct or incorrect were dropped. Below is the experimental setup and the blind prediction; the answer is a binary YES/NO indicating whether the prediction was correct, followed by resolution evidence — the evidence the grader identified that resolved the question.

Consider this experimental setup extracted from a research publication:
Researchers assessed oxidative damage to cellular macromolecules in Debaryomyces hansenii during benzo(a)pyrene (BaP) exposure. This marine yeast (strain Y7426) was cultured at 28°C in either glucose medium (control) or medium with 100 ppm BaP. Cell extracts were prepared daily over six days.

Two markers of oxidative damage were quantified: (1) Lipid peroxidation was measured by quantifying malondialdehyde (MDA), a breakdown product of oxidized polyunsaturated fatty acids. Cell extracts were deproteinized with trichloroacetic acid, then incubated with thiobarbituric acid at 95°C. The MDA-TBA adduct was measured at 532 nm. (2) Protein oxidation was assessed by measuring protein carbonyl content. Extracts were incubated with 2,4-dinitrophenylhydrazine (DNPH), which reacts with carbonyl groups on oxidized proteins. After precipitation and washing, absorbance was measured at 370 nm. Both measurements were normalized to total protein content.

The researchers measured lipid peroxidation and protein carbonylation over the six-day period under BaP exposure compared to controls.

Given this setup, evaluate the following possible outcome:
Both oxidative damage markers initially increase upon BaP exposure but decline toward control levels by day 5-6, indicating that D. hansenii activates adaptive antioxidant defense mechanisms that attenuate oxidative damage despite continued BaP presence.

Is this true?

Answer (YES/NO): NO